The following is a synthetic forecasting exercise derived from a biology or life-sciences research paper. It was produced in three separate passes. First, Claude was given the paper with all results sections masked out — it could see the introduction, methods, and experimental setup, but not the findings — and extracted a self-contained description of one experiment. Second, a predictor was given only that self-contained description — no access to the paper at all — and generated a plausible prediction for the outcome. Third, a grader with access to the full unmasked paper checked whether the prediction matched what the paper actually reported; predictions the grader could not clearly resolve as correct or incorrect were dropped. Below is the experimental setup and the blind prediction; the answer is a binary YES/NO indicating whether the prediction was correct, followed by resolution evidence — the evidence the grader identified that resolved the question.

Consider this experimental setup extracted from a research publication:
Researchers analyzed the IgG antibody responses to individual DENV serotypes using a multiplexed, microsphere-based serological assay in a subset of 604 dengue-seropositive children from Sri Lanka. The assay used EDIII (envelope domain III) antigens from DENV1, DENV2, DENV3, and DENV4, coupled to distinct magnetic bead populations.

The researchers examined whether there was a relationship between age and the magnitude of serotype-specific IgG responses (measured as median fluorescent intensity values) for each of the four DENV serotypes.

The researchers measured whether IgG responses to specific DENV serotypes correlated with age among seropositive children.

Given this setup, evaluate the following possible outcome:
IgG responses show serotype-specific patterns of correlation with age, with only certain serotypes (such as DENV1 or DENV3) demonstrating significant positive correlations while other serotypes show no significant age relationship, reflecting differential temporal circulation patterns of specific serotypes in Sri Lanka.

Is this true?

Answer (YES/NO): NO